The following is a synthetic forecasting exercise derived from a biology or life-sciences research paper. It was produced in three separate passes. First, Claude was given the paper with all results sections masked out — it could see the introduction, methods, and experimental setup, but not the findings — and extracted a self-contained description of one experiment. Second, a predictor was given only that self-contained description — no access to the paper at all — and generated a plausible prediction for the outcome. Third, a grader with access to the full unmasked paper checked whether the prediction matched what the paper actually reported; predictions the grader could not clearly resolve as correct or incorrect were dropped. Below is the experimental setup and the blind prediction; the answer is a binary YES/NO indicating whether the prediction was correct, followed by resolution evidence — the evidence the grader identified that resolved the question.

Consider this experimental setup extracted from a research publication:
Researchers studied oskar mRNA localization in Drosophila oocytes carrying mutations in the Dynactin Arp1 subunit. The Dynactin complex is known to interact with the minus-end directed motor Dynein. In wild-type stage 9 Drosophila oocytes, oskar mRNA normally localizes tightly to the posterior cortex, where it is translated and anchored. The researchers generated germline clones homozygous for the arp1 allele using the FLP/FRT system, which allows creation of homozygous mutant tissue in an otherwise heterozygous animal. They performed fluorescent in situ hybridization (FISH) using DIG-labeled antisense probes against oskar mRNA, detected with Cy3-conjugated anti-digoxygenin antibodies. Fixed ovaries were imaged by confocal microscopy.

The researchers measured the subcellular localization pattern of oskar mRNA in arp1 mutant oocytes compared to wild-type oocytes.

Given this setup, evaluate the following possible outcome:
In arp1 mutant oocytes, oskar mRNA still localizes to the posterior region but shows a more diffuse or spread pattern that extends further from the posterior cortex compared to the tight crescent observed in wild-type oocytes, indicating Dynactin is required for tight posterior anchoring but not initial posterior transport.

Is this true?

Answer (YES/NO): NO